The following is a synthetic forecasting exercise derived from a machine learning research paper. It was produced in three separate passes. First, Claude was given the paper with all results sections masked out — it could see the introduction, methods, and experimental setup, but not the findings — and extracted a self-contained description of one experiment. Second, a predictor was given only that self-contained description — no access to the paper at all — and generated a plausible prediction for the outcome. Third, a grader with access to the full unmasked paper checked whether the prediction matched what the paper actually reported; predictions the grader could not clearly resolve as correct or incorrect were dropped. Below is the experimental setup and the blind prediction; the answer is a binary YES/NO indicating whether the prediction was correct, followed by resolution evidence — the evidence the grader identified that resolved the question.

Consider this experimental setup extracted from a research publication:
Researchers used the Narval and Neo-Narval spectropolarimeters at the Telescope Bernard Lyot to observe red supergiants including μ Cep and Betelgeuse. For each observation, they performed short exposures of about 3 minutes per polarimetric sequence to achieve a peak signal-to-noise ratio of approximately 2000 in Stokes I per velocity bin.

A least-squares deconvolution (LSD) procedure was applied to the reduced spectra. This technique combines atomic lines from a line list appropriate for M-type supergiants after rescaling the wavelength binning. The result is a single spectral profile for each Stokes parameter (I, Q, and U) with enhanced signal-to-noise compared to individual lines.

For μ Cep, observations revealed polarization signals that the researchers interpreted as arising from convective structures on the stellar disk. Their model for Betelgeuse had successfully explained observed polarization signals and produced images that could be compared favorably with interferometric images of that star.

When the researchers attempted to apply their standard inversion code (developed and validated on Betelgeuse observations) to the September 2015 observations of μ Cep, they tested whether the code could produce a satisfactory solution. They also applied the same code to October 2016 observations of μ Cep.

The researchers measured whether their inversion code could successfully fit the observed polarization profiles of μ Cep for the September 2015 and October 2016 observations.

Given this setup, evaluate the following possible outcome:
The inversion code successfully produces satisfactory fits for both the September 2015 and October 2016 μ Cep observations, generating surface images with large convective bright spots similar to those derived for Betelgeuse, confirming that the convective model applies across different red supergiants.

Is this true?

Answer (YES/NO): NO